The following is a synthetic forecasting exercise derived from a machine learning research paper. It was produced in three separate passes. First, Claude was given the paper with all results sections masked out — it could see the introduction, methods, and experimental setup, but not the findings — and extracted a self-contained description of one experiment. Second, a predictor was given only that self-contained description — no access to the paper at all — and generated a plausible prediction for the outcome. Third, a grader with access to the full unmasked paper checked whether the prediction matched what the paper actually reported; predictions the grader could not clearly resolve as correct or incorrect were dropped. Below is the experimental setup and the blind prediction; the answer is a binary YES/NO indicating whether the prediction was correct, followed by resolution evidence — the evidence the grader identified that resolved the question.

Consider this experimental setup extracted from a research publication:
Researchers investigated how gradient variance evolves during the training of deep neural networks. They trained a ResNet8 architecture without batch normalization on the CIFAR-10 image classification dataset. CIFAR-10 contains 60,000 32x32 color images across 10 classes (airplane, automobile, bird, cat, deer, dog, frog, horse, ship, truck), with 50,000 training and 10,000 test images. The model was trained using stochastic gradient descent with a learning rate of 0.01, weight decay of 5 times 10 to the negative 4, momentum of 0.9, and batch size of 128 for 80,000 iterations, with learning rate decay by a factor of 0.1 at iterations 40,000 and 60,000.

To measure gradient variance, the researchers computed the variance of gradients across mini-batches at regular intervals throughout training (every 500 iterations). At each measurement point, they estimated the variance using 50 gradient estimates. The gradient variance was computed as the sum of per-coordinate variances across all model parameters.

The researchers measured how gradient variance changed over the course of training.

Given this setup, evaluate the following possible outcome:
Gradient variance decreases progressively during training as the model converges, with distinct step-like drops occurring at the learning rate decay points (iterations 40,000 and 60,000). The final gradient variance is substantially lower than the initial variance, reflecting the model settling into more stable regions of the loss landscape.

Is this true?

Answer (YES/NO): NO